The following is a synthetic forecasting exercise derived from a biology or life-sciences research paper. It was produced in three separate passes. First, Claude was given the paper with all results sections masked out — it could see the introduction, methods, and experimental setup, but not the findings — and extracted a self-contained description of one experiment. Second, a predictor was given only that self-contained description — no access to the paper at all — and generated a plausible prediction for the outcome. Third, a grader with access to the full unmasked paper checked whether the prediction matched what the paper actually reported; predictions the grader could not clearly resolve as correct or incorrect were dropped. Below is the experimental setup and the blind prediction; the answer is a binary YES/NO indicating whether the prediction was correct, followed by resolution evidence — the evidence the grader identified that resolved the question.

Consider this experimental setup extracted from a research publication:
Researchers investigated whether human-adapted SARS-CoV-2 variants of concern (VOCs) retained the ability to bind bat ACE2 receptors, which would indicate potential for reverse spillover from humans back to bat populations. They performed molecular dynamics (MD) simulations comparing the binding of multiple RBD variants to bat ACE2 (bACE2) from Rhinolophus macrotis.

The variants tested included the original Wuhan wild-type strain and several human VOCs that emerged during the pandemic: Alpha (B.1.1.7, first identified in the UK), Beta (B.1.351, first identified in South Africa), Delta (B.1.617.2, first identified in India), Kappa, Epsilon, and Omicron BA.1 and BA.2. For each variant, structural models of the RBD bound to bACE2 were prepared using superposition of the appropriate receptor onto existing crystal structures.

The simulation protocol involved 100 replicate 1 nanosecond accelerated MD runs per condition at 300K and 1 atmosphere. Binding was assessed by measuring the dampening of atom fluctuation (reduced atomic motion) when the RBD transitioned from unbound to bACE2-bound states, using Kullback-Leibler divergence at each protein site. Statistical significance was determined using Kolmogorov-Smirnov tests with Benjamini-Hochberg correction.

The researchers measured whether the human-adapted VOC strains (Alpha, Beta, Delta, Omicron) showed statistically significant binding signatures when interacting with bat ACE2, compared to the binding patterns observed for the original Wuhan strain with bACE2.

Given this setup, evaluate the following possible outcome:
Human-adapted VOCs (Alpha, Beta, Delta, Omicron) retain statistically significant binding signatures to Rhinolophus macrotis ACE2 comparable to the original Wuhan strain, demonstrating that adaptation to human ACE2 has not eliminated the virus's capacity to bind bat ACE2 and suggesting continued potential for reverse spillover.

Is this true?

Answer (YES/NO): NO